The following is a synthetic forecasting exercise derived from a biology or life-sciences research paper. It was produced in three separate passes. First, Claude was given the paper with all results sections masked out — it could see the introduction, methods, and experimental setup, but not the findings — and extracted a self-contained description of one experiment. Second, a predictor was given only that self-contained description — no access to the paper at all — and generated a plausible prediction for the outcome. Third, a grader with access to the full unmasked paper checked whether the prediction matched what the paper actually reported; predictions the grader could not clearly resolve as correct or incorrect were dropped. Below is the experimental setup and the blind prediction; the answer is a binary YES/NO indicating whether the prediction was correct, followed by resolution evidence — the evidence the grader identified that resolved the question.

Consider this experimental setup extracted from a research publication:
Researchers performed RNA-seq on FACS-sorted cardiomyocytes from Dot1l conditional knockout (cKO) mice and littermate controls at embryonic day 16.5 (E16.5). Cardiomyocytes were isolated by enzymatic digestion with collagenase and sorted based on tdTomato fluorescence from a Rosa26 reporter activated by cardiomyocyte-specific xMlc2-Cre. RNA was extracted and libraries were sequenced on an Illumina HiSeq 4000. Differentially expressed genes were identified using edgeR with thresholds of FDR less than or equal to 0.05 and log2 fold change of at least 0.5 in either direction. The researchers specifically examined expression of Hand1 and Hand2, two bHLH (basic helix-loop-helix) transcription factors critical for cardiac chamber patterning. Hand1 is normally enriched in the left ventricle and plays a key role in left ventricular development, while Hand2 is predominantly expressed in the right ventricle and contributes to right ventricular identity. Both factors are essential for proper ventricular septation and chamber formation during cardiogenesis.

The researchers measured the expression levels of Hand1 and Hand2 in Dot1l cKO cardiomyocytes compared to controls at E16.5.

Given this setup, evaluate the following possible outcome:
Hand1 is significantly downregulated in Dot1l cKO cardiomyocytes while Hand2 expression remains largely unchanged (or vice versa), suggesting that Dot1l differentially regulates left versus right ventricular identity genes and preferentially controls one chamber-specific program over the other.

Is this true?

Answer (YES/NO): YES